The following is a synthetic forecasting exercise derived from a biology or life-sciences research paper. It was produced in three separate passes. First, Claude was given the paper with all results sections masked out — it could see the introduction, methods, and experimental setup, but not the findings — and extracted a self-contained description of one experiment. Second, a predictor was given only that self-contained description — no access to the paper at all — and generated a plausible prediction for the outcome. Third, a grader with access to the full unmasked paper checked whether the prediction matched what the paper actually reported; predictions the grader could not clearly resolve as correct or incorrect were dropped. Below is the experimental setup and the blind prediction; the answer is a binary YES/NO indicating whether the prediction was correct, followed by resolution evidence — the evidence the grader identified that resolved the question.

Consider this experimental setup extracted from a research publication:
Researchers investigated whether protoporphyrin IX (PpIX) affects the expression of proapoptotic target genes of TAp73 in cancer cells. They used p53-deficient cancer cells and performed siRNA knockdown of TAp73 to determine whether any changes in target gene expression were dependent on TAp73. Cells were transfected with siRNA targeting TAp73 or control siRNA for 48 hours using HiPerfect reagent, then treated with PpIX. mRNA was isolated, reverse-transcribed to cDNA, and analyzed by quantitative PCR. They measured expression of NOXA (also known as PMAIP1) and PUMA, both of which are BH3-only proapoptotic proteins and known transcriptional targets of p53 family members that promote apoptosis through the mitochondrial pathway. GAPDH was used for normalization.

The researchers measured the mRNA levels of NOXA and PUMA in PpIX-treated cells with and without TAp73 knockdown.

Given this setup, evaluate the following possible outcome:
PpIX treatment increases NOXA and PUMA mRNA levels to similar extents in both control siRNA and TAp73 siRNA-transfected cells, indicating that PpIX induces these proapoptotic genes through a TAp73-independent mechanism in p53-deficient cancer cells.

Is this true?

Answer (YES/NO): NO